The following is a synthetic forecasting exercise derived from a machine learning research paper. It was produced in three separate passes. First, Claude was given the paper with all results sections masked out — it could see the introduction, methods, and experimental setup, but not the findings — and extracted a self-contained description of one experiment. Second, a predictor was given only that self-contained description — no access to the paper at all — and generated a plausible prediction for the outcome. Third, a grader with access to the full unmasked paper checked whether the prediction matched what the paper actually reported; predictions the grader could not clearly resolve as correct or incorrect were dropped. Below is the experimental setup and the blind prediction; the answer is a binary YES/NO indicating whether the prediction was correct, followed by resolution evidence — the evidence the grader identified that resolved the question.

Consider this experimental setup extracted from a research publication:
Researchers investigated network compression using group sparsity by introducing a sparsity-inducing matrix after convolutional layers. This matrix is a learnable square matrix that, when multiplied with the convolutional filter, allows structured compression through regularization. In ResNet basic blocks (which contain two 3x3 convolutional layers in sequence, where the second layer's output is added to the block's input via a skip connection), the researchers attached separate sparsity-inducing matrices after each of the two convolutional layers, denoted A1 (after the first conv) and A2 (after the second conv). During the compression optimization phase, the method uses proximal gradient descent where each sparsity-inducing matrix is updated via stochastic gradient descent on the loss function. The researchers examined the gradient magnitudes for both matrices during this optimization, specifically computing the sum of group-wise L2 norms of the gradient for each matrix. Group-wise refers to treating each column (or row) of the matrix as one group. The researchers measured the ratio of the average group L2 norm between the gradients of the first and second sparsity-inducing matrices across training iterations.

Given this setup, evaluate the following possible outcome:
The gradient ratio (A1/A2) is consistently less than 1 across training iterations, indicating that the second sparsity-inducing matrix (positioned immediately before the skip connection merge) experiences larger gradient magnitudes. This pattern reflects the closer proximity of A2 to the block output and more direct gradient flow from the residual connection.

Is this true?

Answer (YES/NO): NO